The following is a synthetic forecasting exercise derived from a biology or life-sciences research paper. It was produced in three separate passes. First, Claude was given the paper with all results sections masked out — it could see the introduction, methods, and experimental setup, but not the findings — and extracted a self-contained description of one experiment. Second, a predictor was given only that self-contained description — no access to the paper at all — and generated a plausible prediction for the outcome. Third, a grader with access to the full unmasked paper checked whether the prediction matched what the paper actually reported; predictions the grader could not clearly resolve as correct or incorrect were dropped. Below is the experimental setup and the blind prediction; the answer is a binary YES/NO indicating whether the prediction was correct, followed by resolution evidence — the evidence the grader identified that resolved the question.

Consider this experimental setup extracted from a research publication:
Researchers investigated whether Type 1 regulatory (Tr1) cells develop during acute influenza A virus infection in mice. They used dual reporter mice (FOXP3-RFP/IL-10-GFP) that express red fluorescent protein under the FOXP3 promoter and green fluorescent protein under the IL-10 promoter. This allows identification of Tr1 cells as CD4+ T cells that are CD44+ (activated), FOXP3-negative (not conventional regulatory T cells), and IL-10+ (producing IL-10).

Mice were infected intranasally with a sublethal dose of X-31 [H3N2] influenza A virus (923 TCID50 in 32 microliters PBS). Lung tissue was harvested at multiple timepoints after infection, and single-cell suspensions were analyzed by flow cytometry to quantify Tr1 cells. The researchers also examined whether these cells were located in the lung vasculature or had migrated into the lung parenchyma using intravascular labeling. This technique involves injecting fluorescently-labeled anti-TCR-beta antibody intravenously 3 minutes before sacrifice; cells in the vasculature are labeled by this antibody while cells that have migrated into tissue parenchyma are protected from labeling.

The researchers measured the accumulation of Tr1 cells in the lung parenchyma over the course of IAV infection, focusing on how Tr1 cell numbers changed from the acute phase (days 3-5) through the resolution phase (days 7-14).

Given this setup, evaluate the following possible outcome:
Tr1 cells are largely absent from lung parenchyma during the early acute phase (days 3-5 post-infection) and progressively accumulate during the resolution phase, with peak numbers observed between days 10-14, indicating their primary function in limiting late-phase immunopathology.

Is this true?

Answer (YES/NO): NO